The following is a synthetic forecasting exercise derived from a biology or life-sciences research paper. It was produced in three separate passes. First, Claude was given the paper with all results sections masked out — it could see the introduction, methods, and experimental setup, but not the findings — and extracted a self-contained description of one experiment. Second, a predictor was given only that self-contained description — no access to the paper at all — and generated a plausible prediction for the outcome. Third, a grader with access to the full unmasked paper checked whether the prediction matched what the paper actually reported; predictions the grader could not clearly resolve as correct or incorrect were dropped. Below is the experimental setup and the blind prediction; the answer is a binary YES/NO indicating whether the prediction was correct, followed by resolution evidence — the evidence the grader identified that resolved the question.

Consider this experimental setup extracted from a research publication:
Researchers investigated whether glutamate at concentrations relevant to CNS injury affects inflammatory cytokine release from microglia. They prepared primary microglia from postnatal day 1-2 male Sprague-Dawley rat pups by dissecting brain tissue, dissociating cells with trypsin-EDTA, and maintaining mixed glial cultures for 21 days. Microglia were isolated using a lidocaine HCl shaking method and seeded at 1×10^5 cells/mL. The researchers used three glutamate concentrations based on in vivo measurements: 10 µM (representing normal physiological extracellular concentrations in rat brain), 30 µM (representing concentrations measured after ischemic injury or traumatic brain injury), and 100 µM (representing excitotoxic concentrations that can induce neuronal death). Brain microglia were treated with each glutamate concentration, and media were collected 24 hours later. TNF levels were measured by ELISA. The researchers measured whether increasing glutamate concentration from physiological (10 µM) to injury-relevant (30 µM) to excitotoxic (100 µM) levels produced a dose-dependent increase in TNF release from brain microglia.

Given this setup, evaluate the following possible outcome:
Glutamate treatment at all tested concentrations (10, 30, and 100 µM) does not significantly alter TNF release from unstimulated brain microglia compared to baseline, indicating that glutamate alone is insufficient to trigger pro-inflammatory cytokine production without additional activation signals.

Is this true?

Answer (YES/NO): YES